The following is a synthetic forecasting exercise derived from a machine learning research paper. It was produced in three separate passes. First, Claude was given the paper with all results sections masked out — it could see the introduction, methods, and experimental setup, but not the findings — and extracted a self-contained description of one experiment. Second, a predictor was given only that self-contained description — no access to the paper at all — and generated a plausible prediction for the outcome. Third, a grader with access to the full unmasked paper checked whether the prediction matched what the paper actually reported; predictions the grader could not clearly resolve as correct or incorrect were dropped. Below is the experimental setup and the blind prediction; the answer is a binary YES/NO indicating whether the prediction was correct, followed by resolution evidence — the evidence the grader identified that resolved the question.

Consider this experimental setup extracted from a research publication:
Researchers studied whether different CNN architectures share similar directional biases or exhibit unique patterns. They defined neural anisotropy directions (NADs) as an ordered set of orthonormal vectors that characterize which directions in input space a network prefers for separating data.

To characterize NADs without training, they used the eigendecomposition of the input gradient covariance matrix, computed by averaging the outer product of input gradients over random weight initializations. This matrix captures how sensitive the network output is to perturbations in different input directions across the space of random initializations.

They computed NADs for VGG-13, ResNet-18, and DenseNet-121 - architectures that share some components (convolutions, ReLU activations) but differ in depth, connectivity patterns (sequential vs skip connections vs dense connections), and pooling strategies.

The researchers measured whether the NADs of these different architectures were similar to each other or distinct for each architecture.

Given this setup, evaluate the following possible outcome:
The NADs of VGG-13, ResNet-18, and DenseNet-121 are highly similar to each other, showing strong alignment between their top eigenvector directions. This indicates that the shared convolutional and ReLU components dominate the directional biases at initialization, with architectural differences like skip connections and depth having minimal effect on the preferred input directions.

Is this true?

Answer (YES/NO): NO